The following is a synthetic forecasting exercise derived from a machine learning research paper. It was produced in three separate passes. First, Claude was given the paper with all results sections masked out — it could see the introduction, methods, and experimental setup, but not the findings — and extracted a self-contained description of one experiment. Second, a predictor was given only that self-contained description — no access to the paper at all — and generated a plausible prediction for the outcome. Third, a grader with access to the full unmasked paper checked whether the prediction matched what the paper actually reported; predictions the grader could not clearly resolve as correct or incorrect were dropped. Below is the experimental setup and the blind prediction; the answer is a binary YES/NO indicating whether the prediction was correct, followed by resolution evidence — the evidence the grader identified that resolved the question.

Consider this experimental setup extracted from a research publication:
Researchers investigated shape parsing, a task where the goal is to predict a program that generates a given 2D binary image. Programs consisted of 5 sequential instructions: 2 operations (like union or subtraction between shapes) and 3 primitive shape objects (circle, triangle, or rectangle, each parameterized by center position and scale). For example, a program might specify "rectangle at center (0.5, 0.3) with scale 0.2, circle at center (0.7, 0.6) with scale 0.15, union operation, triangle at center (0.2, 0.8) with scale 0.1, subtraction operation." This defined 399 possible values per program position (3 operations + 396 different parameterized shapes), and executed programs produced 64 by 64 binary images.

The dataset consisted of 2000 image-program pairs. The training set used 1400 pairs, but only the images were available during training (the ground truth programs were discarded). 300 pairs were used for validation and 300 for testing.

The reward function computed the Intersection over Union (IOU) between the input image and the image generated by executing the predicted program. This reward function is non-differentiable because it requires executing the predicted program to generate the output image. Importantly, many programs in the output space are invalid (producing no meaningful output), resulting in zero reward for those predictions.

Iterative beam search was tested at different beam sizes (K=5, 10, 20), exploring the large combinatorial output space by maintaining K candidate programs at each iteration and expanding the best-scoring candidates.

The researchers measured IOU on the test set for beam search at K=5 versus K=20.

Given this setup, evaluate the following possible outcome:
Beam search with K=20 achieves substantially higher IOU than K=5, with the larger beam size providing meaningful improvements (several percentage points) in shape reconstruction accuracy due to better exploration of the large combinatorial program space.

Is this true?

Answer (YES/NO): YES